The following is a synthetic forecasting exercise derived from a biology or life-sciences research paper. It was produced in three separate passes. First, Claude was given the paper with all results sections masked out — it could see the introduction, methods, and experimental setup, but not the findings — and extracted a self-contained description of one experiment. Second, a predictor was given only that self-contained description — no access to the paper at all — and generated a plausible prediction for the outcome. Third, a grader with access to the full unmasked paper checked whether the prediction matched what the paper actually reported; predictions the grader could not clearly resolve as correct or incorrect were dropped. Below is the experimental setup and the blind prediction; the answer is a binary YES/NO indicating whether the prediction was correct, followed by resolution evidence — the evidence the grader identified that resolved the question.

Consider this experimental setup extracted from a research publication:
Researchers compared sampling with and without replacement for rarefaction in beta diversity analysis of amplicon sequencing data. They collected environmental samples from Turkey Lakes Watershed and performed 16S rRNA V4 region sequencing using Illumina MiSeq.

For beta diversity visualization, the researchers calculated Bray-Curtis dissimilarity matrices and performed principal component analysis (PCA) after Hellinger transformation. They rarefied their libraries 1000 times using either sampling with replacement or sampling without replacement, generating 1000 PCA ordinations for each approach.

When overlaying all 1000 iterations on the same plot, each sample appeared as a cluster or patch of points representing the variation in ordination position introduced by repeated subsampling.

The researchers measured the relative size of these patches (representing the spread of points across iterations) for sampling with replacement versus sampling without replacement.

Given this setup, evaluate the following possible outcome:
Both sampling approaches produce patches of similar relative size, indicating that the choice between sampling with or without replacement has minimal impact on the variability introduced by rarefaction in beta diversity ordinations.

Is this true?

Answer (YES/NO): YES